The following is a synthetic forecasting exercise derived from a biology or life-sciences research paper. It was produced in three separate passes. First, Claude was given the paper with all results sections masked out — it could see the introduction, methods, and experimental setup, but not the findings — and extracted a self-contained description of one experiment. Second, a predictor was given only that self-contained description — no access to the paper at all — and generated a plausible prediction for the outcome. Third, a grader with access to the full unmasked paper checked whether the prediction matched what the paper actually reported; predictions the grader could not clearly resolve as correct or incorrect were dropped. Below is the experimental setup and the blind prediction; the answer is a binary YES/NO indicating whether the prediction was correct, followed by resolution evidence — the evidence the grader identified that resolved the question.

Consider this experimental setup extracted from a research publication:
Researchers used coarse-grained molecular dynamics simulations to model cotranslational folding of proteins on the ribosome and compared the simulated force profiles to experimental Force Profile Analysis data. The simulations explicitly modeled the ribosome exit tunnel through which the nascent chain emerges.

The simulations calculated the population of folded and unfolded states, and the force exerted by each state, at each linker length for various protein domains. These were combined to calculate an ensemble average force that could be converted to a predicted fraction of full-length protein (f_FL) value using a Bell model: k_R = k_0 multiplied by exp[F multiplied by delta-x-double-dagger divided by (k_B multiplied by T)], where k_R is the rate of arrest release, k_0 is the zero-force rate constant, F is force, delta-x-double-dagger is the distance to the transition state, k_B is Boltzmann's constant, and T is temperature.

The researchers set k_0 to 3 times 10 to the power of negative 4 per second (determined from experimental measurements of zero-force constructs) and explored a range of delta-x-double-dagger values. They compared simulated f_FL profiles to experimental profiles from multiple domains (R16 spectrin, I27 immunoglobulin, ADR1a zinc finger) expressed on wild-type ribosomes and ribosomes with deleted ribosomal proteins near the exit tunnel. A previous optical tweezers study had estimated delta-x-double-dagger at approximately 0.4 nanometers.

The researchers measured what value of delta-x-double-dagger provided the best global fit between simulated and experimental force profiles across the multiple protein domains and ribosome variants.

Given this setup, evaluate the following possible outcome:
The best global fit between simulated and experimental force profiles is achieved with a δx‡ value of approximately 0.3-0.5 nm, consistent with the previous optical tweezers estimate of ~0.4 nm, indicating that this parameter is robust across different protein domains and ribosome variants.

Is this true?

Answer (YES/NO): NO